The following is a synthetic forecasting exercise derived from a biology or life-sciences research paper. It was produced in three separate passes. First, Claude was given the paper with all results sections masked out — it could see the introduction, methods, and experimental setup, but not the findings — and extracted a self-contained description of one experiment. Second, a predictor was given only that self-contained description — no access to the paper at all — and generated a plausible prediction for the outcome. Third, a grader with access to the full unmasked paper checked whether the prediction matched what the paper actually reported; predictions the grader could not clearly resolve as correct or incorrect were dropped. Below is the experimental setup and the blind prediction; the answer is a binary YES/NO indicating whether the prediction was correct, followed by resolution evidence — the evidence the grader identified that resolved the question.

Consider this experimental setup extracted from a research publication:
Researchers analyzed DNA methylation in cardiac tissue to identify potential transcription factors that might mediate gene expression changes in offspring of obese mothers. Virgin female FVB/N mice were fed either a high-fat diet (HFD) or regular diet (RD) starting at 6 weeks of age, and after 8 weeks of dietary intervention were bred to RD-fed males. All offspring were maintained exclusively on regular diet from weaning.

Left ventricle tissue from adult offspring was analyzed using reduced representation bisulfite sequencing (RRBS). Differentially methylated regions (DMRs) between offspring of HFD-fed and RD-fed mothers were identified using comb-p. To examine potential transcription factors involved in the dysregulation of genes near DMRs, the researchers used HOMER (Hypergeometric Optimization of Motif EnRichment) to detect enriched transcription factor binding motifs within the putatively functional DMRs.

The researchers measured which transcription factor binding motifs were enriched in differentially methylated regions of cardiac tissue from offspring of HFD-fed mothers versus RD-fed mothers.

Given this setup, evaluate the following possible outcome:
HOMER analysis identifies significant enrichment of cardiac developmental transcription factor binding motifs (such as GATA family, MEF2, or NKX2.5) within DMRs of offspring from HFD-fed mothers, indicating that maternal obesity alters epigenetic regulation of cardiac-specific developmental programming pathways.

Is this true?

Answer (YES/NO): NO